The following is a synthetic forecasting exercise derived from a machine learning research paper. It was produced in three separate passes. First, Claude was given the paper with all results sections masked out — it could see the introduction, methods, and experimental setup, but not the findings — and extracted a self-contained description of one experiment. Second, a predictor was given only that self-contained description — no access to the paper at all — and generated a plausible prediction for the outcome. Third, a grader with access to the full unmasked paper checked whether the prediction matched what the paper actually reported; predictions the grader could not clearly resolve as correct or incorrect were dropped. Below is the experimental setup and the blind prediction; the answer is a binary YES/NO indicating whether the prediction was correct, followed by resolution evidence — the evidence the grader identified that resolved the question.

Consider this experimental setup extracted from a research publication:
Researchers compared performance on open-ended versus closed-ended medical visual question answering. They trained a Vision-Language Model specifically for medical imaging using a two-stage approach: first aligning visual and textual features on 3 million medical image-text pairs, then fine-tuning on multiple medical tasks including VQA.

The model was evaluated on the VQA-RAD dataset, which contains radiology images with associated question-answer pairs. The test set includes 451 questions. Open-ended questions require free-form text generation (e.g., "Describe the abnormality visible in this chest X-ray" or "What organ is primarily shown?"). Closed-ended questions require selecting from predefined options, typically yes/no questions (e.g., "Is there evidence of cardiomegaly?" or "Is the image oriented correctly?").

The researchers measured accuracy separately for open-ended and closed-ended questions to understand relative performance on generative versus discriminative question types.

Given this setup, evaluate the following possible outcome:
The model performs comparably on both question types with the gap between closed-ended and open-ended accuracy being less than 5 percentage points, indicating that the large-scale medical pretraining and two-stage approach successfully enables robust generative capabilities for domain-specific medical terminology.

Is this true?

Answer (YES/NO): NO